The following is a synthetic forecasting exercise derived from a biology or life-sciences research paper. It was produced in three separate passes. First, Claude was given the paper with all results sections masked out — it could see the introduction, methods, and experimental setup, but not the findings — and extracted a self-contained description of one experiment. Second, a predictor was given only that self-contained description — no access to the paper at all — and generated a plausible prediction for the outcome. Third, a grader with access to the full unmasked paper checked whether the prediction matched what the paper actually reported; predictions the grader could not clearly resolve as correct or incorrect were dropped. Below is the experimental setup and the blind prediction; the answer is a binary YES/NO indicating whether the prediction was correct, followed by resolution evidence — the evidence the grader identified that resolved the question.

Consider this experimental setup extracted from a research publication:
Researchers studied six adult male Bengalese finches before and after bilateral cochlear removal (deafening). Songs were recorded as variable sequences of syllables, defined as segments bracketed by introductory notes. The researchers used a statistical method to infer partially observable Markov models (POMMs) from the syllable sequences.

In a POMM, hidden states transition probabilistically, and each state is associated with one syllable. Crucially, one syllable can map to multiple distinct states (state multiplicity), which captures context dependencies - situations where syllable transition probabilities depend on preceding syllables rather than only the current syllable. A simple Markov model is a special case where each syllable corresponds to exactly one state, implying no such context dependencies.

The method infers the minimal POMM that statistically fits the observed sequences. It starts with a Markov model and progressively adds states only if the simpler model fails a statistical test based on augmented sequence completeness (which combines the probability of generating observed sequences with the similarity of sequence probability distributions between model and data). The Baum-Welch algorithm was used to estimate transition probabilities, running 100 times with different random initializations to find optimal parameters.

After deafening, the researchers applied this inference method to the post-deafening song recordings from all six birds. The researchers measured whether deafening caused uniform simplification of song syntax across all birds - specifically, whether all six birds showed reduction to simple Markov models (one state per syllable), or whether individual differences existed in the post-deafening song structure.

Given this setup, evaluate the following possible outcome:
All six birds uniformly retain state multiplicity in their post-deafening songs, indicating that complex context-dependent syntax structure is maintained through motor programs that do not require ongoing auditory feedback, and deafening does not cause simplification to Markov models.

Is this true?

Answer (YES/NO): NO